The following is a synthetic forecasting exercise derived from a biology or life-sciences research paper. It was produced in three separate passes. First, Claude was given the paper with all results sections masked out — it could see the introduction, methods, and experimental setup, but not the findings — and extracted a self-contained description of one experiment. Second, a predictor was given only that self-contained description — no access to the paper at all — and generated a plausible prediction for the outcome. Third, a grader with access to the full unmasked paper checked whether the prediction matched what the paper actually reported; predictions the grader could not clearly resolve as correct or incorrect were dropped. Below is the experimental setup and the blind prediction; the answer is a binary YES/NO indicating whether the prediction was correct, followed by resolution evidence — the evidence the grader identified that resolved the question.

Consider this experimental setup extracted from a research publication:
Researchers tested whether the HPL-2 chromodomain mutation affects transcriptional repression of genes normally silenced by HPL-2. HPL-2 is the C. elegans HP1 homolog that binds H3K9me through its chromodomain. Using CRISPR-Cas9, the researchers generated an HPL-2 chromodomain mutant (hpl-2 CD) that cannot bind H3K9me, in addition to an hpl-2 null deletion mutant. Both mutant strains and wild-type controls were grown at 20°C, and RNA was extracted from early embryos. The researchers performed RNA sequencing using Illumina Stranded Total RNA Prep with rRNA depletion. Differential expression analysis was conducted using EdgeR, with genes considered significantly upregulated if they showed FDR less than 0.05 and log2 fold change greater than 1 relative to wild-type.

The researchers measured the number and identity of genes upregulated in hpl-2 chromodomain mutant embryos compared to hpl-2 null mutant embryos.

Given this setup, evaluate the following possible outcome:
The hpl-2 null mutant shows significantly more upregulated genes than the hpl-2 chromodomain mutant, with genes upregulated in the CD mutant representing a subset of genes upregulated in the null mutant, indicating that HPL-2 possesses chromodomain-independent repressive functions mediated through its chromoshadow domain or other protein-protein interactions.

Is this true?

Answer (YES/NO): YES